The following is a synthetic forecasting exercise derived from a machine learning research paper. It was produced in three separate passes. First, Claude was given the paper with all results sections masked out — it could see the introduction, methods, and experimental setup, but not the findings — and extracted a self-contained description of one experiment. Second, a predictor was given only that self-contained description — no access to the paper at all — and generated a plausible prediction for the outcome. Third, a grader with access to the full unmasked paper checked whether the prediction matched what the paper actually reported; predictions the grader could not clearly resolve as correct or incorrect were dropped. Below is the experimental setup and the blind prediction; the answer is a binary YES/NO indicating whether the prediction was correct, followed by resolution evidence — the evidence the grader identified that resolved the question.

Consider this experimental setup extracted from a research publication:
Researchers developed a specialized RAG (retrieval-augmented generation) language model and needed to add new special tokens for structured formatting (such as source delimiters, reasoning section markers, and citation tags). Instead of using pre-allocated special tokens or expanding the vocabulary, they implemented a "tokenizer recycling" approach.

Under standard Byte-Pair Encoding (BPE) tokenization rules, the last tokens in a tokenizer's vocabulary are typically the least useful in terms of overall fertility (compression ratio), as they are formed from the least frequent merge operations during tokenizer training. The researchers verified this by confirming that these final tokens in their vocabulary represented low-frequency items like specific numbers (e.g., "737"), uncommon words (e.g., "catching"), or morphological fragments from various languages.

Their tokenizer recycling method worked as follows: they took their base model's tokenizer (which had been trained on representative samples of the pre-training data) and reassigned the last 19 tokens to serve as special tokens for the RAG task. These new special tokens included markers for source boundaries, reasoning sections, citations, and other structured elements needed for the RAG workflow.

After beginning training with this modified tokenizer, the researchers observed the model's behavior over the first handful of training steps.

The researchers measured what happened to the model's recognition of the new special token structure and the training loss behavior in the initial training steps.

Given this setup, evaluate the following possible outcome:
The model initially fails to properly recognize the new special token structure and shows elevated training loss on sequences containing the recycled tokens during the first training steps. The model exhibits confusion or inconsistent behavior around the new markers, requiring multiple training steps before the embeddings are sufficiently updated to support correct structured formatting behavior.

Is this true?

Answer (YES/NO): NO